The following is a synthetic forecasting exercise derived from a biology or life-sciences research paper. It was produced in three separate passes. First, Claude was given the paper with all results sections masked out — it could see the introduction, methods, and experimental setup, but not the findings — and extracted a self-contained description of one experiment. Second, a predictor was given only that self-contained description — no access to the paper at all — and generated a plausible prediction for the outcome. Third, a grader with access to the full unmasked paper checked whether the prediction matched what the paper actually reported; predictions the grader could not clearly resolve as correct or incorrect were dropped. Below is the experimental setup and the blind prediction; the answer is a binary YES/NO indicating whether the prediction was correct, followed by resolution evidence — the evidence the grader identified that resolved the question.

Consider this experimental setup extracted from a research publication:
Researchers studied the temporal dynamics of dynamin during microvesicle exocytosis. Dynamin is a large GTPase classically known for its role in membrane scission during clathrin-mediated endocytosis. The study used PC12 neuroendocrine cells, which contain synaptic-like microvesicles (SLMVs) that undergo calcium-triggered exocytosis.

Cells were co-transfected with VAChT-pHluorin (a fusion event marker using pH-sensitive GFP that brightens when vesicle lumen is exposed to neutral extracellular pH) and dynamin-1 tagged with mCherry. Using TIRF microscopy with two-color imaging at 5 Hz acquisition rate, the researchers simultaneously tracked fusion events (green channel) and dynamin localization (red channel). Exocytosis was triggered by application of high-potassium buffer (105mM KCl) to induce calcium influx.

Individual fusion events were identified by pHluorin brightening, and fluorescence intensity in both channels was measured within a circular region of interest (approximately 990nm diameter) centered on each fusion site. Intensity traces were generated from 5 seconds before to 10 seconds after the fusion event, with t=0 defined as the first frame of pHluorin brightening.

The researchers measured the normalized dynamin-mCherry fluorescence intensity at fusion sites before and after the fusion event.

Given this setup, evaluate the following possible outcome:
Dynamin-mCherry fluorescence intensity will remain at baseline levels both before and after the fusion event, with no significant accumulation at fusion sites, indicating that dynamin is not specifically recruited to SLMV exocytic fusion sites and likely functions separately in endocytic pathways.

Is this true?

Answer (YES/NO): NO